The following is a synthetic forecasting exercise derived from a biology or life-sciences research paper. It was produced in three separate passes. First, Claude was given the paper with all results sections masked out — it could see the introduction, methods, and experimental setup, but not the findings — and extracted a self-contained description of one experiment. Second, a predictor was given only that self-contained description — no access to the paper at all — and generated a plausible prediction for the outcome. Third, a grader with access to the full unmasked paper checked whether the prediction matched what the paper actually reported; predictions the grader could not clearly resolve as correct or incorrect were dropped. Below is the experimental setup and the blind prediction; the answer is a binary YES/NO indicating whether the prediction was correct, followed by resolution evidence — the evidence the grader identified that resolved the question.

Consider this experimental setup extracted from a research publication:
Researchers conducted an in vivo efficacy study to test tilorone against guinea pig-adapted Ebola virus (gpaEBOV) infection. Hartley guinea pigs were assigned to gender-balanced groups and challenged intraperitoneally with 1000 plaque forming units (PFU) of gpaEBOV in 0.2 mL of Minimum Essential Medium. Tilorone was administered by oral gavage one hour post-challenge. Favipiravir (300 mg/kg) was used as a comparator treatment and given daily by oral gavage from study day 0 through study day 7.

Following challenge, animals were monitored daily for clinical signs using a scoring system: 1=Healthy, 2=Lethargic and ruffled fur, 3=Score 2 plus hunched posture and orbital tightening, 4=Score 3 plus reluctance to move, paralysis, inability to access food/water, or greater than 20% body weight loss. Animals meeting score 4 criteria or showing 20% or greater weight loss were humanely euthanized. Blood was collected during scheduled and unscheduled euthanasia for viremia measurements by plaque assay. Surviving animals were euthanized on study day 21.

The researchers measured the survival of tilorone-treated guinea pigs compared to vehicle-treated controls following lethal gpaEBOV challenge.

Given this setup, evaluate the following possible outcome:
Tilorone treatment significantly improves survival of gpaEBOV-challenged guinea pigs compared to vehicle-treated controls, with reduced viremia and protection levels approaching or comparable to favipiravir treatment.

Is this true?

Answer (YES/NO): NO